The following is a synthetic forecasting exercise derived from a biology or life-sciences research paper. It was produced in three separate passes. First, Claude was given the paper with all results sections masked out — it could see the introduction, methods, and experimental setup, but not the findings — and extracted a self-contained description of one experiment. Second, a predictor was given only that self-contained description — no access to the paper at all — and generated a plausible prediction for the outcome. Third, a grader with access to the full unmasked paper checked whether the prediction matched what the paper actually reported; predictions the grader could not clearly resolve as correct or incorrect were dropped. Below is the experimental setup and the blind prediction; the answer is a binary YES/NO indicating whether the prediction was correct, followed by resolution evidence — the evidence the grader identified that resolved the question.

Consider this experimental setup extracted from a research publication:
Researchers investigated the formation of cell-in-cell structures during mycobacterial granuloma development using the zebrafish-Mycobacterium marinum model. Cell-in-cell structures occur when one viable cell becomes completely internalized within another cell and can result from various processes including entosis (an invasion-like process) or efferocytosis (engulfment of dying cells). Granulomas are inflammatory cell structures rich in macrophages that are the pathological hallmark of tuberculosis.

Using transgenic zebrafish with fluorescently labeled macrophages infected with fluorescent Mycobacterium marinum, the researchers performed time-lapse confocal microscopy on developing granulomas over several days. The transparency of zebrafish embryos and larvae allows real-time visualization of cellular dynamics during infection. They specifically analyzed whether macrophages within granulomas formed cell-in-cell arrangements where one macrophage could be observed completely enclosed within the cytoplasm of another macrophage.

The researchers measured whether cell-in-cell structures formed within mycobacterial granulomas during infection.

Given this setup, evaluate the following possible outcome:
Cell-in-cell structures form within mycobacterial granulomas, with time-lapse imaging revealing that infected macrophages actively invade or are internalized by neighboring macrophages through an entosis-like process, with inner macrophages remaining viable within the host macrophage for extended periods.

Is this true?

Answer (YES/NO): NO